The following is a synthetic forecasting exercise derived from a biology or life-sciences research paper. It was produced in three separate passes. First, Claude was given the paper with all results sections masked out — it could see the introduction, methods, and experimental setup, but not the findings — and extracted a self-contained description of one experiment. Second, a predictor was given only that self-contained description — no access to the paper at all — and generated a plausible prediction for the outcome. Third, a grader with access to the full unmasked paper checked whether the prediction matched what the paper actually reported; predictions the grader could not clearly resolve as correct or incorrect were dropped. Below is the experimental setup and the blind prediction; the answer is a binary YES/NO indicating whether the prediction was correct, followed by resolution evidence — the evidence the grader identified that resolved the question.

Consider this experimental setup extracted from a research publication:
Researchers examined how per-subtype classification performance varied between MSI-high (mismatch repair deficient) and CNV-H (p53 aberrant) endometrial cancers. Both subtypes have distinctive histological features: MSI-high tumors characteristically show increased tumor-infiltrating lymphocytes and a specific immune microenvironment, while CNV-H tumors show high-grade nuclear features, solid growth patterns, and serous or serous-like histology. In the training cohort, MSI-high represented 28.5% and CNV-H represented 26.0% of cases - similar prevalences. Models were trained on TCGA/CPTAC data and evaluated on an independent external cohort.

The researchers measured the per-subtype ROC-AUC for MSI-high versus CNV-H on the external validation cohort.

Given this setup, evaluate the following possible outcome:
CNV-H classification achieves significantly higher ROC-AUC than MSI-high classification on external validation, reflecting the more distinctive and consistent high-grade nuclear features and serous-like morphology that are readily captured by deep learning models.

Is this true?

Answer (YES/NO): YES